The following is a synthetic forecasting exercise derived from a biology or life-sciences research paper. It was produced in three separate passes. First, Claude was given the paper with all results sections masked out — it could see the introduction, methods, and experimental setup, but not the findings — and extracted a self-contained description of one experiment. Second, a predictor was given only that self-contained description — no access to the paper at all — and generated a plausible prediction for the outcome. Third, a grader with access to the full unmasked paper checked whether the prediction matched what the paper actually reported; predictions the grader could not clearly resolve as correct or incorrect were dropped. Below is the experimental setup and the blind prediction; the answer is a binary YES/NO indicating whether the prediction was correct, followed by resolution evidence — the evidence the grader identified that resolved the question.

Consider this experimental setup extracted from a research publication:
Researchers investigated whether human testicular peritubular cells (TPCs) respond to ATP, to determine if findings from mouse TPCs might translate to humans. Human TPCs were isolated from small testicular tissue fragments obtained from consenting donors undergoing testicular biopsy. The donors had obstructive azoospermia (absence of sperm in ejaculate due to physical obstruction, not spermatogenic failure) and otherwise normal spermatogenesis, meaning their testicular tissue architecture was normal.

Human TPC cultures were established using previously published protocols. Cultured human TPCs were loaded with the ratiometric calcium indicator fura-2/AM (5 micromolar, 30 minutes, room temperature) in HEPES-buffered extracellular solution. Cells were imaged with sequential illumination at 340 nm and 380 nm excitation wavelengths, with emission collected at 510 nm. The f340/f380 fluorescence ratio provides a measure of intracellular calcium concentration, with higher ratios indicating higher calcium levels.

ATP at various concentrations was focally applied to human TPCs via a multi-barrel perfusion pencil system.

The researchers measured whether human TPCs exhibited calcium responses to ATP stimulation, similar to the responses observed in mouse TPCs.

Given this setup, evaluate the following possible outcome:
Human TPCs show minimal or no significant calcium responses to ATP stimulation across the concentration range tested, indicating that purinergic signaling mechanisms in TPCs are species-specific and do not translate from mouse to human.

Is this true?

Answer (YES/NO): NO